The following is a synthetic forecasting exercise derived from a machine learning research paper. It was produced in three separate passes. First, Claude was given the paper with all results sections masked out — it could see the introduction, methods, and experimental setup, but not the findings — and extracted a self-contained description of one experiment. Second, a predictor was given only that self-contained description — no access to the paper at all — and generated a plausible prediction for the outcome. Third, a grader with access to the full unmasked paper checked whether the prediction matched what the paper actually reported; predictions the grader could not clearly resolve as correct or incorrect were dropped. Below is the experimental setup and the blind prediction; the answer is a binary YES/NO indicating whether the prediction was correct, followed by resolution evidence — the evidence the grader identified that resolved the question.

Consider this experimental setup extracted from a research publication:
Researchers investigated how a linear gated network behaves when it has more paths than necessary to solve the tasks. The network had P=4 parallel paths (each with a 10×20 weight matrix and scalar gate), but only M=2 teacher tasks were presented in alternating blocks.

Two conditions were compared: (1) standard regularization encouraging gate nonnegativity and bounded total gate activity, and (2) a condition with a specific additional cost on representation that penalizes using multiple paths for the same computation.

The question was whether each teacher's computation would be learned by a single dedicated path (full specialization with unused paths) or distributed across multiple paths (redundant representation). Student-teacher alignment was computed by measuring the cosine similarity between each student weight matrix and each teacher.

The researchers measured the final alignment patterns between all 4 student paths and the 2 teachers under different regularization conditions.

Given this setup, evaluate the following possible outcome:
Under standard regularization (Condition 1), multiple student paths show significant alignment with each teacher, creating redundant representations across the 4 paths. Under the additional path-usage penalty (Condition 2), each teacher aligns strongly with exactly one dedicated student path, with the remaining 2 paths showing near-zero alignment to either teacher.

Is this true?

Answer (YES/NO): YES